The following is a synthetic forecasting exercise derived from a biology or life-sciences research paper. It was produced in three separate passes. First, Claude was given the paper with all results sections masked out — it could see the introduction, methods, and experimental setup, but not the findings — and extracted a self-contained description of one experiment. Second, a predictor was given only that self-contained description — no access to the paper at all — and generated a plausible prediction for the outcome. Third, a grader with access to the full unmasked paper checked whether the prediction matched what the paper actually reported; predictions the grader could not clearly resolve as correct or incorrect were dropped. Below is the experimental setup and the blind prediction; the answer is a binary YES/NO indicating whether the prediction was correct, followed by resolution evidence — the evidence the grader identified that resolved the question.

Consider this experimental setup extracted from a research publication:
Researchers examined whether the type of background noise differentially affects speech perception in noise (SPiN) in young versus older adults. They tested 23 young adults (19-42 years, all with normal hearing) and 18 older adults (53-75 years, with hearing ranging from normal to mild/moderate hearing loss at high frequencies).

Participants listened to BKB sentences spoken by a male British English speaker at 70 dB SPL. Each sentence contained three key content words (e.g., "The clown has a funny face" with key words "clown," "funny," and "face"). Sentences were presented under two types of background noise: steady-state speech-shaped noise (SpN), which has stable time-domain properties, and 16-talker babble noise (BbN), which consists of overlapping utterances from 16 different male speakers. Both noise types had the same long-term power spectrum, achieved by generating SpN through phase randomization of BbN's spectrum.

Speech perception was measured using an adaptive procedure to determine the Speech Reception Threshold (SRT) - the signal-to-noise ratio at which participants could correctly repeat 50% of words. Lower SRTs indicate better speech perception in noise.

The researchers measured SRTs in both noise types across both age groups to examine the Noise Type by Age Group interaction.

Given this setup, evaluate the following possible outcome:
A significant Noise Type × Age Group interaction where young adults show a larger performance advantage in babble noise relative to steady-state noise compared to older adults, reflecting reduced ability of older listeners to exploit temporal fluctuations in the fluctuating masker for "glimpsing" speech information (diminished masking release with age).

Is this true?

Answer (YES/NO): NO